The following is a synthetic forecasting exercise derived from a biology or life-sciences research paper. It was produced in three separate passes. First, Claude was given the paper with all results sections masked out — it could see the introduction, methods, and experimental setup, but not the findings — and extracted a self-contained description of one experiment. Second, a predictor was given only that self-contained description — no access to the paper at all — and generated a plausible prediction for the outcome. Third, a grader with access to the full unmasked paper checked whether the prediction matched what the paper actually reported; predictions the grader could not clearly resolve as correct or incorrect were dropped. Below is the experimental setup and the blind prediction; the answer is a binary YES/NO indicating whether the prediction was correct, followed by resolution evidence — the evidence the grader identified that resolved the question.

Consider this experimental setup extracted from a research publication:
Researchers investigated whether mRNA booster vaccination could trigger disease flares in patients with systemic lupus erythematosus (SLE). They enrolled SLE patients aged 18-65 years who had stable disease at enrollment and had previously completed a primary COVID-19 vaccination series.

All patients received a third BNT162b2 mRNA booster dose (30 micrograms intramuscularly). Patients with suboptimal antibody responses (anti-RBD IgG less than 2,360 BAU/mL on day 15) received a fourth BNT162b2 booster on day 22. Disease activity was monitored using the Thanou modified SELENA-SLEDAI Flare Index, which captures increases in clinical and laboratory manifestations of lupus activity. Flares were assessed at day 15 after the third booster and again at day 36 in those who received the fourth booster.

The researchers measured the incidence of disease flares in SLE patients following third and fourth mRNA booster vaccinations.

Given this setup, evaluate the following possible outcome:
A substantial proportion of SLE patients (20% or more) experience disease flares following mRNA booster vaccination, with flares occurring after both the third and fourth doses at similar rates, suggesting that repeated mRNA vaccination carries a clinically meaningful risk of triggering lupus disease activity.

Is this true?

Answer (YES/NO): NO